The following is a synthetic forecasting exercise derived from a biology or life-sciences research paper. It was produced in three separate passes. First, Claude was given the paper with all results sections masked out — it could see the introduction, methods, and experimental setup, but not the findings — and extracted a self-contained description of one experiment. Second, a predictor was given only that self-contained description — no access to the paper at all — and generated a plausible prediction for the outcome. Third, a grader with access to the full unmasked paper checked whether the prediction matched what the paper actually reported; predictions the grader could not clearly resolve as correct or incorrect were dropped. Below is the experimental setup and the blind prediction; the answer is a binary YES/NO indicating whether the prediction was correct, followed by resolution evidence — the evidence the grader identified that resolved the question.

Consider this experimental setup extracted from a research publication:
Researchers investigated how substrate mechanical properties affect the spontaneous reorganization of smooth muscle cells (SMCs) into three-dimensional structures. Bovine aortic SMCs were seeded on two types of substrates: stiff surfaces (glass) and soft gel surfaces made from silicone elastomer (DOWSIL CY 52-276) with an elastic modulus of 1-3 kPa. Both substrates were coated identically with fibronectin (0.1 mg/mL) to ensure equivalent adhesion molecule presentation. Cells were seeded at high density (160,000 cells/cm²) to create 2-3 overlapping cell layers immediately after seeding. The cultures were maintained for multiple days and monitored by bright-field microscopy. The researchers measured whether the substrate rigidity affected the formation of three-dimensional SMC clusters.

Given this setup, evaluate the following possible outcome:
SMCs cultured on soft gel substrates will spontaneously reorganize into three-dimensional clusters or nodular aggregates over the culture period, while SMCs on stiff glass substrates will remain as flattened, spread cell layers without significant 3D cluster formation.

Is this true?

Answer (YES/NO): NO